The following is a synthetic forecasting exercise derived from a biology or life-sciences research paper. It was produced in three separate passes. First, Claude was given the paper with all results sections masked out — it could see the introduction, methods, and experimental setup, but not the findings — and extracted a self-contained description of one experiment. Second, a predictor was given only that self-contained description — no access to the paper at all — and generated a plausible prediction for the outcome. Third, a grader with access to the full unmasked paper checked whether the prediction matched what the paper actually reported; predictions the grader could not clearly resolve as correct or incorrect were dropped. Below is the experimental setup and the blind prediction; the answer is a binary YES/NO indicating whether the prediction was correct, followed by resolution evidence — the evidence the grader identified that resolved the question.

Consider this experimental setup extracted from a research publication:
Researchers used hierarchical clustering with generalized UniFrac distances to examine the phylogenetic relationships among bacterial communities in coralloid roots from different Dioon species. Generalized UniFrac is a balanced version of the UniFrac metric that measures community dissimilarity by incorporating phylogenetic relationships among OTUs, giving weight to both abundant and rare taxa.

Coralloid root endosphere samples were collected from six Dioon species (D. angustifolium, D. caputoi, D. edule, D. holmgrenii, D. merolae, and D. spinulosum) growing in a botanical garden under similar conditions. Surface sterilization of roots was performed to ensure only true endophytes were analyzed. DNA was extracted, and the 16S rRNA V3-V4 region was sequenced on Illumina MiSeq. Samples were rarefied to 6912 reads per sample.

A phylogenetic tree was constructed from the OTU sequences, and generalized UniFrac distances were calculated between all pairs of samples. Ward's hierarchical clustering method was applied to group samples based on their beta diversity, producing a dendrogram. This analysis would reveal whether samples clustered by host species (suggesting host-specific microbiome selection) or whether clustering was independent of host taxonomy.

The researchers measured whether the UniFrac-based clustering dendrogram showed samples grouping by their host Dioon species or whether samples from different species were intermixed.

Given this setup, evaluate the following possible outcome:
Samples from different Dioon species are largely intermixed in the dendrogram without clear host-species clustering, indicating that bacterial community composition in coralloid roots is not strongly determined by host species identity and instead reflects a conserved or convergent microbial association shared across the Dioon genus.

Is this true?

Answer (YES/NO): YES